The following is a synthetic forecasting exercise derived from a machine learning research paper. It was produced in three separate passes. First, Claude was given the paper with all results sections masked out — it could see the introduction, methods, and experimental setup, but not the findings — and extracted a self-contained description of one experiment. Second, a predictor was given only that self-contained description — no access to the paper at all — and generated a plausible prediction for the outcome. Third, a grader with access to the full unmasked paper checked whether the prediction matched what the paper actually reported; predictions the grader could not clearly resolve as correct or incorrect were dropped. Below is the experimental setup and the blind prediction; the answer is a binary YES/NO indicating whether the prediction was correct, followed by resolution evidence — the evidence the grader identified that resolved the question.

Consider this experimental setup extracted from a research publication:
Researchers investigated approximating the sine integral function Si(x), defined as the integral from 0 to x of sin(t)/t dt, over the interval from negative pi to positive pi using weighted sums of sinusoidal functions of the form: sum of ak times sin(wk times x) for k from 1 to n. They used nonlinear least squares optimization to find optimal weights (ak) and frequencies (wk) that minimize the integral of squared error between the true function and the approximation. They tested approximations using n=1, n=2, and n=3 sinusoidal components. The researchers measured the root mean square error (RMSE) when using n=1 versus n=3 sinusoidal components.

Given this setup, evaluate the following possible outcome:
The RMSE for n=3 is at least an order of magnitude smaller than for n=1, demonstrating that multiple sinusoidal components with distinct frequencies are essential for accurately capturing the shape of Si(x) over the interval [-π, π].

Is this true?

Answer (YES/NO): YES